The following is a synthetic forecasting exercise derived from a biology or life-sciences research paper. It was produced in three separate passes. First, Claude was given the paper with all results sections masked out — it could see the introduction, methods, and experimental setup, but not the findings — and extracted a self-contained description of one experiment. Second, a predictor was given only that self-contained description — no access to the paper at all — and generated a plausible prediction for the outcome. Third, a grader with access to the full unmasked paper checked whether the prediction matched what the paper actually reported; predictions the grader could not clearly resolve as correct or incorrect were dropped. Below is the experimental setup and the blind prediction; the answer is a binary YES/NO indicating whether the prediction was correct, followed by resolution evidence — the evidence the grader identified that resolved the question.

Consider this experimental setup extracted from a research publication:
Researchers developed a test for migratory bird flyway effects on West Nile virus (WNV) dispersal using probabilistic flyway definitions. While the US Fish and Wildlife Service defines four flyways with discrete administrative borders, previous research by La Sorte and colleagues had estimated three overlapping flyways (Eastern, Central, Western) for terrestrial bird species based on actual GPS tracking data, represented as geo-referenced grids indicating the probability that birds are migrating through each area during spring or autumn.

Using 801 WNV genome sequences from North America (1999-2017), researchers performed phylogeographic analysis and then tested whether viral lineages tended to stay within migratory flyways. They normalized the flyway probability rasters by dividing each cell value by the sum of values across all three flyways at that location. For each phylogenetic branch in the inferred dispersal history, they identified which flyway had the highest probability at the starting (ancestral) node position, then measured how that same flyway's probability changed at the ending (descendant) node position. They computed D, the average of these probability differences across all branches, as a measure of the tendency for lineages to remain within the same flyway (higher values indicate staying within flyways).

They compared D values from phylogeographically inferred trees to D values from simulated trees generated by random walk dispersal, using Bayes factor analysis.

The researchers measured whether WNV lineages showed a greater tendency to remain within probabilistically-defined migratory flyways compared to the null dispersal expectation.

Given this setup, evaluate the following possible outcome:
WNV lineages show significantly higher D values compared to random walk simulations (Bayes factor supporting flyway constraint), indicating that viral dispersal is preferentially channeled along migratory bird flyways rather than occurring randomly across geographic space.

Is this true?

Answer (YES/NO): NO